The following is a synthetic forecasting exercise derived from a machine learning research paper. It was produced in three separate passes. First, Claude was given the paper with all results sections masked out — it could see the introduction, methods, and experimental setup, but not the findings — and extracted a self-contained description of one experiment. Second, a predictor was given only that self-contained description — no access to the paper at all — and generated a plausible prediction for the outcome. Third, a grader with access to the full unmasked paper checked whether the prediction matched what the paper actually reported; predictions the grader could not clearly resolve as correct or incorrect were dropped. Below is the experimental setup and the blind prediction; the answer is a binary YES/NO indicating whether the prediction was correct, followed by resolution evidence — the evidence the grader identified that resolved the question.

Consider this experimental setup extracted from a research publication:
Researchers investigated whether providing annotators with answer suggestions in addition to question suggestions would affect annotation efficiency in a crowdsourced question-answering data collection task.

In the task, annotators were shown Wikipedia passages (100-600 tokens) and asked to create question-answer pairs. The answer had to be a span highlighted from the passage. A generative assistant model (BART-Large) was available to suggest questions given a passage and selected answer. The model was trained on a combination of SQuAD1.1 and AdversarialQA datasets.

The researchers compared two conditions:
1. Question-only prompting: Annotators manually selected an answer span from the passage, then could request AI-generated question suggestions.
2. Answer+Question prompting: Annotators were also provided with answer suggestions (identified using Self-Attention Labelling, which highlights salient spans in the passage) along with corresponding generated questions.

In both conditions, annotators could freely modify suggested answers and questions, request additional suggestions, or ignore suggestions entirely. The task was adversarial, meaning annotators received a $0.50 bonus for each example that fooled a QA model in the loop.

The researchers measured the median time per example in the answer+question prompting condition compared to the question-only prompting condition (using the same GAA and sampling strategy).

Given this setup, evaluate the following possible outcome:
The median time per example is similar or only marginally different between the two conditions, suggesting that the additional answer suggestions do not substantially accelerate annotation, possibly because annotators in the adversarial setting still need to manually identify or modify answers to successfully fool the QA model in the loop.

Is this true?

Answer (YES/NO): NO